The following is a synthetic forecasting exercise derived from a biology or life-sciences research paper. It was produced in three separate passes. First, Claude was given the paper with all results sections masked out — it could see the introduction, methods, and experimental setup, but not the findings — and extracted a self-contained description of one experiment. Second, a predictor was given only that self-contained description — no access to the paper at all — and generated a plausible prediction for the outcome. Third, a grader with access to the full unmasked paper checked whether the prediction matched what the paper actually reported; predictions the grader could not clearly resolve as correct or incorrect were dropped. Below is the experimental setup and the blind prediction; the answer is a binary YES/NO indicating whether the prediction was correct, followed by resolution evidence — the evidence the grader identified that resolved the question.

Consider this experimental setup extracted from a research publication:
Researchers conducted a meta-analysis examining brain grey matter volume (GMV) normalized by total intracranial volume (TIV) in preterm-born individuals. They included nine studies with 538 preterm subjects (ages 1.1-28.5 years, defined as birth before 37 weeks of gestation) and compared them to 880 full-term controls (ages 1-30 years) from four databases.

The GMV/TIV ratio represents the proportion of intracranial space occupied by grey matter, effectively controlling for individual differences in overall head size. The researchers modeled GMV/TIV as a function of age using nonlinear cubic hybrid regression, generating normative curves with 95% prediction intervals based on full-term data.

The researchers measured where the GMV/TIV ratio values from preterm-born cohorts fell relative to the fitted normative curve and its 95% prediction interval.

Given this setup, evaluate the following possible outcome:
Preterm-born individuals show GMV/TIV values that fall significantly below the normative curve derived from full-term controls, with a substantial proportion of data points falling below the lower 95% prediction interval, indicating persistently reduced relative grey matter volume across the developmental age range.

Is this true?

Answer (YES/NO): NO